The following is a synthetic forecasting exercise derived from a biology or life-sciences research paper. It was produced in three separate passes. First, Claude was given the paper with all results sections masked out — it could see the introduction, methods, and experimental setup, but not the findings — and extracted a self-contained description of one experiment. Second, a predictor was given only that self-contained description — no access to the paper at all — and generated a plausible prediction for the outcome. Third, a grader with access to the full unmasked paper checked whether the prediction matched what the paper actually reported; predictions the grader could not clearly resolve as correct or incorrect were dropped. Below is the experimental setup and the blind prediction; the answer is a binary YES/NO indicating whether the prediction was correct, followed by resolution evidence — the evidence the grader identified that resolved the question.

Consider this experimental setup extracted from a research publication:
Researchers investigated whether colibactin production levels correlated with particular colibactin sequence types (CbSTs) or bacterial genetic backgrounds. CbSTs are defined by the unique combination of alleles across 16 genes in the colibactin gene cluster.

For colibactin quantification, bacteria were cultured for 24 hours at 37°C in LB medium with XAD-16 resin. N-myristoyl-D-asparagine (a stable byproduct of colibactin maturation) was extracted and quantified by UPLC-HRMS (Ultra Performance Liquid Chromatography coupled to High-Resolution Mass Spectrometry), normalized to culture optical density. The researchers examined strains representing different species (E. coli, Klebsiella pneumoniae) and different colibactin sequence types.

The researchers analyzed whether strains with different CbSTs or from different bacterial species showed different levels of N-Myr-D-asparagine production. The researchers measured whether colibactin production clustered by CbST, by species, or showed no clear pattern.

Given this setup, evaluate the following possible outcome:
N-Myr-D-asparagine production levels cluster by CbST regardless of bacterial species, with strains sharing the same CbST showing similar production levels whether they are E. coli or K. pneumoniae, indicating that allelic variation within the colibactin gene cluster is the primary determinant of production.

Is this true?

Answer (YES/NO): NO